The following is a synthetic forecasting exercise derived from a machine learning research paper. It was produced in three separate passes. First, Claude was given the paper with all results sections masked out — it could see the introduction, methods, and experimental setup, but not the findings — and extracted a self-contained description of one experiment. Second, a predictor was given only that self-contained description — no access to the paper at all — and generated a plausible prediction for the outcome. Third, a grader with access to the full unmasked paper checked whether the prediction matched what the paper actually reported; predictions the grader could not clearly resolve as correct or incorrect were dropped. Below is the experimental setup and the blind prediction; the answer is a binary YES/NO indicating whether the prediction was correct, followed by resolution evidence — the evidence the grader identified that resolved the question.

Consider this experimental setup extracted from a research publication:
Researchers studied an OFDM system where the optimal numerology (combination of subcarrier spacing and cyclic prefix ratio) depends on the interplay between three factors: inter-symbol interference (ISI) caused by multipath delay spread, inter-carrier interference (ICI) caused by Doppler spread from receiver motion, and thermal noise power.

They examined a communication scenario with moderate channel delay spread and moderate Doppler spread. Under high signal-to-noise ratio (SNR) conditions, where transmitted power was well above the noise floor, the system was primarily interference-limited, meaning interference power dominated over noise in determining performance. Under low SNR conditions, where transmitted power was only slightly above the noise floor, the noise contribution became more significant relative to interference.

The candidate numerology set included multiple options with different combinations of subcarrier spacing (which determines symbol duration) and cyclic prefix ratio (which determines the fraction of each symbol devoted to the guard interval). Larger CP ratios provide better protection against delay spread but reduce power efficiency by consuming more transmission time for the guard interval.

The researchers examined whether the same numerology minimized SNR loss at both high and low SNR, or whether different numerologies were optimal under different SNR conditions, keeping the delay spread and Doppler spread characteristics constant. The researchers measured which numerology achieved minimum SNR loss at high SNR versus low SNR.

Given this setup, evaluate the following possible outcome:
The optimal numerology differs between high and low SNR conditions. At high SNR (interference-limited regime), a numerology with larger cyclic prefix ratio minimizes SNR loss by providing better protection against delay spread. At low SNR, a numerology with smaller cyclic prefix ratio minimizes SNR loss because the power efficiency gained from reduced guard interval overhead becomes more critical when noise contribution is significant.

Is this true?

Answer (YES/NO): YES